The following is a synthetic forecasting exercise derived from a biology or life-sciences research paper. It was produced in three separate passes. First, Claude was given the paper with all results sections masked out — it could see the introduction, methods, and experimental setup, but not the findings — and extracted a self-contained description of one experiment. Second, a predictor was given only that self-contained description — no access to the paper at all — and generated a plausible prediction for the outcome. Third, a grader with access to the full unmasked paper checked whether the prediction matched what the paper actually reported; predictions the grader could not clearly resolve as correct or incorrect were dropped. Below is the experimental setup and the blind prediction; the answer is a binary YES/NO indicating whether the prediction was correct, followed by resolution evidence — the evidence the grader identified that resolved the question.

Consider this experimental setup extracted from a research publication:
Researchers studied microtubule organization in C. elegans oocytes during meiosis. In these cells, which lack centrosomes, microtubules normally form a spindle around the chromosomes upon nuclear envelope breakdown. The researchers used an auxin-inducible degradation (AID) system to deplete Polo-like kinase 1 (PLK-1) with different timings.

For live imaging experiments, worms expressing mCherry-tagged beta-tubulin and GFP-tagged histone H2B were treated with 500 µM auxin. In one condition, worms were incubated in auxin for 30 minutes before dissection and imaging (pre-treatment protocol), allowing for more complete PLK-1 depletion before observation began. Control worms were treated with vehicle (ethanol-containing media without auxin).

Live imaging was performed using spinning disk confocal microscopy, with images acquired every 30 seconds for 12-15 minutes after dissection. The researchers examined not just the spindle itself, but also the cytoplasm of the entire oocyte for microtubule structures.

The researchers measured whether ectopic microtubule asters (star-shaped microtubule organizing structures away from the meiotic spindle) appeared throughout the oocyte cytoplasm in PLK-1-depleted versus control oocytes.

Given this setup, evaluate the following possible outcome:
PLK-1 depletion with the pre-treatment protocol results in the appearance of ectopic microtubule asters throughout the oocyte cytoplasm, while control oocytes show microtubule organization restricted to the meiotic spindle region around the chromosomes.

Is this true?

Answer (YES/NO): YES